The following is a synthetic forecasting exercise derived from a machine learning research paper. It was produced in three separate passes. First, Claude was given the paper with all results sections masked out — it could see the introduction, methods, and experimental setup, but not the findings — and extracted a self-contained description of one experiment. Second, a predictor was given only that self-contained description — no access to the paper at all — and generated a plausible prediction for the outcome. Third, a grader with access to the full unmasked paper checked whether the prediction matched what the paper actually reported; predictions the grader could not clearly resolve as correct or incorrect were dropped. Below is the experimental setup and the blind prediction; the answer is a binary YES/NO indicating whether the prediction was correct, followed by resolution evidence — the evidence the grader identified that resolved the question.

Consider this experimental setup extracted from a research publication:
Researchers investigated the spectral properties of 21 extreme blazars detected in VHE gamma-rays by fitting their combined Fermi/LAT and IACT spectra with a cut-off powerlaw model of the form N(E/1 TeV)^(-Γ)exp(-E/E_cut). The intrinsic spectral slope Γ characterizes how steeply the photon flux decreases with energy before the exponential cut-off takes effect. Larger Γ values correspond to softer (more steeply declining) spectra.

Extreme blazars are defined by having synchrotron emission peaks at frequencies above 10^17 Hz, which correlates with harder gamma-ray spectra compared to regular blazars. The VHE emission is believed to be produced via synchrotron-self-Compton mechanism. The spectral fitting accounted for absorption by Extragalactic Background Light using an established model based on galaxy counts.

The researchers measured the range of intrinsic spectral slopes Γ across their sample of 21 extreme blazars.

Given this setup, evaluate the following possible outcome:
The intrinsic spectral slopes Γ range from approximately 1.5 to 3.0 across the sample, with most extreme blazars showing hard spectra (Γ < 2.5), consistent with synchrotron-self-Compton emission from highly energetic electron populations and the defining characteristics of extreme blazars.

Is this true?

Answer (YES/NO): NO